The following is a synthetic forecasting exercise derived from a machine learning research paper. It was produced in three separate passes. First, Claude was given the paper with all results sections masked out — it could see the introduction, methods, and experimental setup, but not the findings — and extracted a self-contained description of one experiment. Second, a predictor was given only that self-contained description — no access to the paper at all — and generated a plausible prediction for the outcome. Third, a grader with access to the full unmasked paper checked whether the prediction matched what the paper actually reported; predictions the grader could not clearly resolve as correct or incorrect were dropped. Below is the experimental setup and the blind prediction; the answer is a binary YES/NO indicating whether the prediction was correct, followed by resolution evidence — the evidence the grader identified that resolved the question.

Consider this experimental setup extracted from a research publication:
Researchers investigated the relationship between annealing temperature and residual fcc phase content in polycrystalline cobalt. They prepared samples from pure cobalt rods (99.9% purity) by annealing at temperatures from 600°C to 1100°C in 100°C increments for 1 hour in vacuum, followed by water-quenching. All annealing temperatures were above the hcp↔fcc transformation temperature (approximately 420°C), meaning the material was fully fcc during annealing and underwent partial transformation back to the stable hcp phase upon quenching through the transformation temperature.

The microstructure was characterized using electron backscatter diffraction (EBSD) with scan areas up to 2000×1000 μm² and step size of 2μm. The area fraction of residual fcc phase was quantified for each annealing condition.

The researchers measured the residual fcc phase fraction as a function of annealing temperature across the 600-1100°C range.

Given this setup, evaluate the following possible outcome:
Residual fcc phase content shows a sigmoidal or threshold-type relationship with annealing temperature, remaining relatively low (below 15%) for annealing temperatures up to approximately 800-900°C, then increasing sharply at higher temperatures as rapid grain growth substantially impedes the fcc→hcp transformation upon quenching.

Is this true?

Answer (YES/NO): NO